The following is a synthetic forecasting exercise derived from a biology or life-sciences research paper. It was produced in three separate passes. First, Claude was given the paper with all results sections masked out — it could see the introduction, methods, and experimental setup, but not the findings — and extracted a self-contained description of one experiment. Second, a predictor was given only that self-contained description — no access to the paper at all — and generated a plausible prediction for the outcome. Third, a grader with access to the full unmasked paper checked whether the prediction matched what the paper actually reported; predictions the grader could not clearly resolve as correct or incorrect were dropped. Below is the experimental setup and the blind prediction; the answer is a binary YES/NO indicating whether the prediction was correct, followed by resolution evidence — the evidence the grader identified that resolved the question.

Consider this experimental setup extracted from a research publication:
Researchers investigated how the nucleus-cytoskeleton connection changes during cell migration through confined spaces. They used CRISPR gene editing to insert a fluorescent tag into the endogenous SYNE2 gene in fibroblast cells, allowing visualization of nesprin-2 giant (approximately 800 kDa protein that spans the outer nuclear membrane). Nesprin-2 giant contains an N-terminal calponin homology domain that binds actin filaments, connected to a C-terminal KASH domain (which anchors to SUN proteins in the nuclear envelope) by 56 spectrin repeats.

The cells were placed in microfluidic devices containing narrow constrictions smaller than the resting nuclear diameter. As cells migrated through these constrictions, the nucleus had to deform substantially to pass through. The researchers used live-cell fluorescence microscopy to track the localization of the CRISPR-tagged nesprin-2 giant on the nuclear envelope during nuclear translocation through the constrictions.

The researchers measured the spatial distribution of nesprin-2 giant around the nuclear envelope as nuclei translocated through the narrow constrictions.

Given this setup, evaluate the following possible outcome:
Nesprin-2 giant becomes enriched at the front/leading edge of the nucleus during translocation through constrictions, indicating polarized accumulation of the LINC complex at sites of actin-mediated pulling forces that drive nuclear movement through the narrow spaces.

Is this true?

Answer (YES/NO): YES